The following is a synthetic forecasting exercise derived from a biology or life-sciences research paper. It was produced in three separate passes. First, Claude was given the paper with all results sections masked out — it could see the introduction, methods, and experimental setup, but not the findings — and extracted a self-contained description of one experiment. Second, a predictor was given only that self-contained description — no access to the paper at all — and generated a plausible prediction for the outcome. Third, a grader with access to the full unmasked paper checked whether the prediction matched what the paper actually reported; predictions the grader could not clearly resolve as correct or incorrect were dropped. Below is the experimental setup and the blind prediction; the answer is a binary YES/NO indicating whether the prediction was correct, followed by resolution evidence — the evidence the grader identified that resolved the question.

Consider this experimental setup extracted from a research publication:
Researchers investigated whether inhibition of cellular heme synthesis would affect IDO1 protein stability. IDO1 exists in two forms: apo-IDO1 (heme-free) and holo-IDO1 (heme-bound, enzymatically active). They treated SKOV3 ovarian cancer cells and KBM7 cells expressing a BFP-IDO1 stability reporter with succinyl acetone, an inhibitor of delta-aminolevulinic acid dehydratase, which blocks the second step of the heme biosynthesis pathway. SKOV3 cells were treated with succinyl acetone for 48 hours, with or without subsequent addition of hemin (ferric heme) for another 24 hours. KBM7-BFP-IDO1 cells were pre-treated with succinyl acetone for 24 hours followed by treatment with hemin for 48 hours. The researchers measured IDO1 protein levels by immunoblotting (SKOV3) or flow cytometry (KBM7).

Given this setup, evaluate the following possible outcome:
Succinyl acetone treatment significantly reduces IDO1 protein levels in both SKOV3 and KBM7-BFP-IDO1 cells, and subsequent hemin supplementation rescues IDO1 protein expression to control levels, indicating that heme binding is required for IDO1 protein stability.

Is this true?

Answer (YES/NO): YES